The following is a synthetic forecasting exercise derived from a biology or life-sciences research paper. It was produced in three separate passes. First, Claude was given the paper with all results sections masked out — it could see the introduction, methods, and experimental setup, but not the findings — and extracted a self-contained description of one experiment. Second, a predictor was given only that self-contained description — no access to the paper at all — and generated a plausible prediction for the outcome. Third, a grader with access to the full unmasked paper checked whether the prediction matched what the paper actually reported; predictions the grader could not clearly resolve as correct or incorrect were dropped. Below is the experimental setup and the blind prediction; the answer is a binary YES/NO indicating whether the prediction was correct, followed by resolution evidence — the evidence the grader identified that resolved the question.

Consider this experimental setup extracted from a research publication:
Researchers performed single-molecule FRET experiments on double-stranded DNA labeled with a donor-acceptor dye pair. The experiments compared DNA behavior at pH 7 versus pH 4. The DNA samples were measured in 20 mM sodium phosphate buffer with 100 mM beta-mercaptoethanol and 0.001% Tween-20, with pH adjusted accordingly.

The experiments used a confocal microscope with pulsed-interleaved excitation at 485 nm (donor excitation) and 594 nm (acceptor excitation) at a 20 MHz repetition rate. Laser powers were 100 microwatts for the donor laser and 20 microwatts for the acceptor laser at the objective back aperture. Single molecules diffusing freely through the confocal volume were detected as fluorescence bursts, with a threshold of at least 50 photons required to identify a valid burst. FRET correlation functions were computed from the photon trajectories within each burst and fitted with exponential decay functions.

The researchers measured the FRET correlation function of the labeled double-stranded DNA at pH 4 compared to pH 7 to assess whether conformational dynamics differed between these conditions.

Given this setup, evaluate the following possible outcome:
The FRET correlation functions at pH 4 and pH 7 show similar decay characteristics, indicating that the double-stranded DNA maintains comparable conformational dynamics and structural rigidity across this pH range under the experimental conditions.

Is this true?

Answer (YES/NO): NO